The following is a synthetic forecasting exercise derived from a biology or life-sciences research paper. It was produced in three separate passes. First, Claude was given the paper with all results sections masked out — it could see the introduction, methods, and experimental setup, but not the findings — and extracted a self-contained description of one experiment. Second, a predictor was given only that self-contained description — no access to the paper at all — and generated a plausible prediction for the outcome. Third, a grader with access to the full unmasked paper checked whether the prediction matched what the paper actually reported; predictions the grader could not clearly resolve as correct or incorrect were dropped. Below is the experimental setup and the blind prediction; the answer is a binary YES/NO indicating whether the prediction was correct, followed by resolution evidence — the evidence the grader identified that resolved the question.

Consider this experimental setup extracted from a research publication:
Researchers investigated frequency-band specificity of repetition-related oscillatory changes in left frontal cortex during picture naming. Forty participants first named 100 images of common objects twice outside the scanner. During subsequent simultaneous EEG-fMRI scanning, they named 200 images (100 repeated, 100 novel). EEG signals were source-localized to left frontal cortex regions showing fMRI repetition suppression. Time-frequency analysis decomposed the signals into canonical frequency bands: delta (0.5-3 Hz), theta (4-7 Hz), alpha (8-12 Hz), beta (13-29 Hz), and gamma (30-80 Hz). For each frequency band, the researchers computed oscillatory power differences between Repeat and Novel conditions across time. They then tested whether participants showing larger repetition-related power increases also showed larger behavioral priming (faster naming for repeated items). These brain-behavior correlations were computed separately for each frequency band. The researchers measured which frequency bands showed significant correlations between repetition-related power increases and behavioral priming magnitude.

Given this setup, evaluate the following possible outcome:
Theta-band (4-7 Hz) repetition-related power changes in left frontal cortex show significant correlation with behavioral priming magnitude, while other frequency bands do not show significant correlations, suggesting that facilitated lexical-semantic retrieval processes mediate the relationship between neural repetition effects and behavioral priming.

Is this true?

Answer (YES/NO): NO